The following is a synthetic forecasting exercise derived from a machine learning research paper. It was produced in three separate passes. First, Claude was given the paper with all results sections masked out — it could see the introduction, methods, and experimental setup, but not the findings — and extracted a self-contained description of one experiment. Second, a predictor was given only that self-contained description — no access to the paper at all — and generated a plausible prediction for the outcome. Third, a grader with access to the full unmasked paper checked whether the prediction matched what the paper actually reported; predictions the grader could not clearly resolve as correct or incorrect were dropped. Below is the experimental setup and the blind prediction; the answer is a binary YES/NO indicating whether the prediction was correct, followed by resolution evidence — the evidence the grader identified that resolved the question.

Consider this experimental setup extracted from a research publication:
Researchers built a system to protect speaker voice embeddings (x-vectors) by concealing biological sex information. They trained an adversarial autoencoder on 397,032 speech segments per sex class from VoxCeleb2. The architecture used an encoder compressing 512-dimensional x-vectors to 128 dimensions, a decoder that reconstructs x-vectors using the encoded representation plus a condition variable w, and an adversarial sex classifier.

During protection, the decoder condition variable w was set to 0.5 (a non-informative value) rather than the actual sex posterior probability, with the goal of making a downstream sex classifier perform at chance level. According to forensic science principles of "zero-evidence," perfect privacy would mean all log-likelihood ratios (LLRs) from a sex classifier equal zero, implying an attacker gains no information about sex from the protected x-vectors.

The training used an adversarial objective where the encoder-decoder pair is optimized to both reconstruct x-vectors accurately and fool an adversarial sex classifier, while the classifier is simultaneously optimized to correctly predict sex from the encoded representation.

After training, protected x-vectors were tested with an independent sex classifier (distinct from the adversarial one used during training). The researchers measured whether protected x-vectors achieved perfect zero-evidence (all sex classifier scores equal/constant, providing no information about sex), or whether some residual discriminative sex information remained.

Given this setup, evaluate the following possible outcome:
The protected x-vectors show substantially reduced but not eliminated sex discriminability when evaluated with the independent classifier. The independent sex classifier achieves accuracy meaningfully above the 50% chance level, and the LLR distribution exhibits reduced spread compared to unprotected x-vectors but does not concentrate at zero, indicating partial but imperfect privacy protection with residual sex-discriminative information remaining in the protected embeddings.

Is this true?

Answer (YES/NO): NO